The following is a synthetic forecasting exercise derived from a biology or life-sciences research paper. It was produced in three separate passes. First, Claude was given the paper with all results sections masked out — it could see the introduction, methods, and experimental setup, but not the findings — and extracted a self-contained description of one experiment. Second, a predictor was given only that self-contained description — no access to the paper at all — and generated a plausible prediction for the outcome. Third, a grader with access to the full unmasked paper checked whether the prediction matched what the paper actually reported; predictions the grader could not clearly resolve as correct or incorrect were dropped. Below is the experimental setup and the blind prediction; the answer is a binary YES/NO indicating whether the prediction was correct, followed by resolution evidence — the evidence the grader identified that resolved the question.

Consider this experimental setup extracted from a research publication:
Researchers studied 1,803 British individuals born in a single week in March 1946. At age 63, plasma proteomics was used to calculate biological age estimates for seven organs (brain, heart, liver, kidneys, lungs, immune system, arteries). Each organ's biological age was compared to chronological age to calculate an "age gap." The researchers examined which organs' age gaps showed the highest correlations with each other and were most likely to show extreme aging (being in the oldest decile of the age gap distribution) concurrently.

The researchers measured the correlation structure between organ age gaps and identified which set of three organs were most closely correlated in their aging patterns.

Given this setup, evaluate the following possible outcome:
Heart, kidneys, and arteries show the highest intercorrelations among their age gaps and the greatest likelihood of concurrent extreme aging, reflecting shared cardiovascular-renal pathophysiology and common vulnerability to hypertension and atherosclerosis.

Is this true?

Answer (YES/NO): NO